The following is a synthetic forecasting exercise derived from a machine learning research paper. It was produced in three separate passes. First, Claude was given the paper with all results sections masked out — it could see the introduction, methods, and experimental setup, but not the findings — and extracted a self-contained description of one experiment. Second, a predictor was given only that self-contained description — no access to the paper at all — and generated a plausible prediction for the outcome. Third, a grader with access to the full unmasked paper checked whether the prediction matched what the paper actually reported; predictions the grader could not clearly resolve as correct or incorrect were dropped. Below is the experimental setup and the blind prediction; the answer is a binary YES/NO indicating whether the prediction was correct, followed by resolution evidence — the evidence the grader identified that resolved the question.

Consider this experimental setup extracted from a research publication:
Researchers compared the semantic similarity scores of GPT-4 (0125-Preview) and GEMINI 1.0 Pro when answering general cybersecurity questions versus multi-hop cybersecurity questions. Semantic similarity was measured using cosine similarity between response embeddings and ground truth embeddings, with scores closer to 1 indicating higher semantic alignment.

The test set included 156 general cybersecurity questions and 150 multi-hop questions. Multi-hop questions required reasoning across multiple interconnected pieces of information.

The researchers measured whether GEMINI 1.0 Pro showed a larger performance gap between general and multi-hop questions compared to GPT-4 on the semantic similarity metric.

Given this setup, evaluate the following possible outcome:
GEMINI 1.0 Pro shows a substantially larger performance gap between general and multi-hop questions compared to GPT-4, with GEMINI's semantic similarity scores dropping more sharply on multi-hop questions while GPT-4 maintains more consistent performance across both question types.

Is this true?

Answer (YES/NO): NO